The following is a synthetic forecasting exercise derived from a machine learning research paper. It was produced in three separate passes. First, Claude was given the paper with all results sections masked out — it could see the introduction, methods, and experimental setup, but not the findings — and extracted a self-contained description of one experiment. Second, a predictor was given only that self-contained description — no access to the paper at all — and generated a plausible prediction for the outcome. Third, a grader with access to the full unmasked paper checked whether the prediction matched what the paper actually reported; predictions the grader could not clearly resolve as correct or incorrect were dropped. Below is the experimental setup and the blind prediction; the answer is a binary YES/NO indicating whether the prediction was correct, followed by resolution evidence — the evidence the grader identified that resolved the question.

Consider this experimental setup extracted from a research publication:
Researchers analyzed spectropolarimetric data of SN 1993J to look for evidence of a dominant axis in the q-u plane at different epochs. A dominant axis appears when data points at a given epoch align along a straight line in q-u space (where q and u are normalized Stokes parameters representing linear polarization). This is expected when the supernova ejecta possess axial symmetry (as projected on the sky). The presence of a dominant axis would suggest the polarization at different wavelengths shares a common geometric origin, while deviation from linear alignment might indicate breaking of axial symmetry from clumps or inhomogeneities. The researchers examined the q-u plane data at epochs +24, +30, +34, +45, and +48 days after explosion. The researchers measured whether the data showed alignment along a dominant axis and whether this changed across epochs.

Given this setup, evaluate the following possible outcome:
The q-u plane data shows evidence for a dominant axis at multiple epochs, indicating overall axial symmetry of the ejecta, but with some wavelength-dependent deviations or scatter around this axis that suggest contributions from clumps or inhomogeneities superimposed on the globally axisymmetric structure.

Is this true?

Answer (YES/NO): YES